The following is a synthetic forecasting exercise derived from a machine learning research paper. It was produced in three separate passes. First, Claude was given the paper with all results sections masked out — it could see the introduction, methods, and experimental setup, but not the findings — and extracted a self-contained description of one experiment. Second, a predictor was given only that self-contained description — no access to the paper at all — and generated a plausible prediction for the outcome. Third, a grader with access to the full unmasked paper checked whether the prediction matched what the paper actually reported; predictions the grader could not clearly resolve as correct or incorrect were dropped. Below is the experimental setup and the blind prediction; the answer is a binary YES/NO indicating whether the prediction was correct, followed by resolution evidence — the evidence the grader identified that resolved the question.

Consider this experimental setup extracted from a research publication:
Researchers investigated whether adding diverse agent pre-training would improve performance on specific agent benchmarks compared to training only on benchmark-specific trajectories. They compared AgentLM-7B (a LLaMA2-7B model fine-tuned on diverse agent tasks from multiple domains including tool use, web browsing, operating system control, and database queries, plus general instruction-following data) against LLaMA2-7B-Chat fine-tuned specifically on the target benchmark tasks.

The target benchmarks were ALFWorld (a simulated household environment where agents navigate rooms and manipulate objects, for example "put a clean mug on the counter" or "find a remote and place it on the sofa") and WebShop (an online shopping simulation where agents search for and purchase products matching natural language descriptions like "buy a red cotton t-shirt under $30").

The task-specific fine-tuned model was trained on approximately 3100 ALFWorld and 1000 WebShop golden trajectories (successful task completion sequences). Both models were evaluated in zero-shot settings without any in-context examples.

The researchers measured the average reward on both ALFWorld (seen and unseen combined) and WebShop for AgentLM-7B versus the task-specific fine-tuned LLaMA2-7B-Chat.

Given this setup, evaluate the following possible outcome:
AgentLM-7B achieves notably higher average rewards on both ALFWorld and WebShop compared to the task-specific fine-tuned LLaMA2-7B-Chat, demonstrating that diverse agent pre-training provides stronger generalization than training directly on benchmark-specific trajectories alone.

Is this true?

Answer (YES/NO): NO